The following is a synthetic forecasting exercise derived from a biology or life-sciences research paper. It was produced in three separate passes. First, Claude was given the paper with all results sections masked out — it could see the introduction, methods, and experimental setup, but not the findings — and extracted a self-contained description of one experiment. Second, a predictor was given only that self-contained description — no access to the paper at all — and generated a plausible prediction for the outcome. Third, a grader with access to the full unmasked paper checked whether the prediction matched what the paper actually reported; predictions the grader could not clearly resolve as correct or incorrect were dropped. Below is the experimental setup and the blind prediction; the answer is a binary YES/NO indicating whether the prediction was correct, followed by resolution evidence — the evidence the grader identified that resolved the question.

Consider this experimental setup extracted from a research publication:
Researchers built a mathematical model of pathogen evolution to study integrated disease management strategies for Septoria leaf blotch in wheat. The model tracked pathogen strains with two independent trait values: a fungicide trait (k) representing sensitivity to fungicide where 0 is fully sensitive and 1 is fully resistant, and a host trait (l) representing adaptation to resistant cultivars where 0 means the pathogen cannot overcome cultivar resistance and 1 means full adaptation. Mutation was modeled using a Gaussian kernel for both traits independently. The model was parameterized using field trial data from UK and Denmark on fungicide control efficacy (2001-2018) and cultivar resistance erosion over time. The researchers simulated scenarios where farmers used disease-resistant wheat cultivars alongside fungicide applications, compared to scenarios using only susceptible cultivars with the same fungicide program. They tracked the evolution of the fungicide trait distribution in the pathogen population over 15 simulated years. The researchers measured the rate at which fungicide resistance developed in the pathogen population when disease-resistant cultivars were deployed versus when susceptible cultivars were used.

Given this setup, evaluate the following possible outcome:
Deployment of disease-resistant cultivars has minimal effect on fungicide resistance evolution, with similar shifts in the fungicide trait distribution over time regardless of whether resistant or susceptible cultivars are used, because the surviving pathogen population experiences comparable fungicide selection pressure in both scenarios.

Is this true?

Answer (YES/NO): NO